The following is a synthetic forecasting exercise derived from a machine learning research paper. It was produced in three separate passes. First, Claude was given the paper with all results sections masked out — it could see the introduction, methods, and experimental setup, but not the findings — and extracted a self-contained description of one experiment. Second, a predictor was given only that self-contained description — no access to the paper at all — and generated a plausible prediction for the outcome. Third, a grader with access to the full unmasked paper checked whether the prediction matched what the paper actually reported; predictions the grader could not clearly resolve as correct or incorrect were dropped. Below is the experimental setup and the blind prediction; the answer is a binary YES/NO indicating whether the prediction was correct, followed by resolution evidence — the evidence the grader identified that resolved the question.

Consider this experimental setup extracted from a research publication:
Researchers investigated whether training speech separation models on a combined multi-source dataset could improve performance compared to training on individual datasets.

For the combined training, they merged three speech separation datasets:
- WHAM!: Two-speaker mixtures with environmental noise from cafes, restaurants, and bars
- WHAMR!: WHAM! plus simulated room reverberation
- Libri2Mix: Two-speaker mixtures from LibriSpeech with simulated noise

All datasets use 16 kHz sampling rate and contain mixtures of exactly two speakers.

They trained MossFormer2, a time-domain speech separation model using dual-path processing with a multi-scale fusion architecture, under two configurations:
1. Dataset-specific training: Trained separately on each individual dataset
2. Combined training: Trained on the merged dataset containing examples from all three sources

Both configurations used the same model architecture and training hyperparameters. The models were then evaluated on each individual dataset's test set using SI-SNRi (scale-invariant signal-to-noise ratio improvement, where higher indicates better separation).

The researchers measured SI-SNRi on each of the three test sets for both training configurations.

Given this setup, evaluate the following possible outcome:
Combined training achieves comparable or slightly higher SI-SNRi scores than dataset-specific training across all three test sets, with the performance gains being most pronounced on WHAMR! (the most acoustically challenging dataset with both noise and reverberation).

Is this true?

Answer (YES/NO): YES